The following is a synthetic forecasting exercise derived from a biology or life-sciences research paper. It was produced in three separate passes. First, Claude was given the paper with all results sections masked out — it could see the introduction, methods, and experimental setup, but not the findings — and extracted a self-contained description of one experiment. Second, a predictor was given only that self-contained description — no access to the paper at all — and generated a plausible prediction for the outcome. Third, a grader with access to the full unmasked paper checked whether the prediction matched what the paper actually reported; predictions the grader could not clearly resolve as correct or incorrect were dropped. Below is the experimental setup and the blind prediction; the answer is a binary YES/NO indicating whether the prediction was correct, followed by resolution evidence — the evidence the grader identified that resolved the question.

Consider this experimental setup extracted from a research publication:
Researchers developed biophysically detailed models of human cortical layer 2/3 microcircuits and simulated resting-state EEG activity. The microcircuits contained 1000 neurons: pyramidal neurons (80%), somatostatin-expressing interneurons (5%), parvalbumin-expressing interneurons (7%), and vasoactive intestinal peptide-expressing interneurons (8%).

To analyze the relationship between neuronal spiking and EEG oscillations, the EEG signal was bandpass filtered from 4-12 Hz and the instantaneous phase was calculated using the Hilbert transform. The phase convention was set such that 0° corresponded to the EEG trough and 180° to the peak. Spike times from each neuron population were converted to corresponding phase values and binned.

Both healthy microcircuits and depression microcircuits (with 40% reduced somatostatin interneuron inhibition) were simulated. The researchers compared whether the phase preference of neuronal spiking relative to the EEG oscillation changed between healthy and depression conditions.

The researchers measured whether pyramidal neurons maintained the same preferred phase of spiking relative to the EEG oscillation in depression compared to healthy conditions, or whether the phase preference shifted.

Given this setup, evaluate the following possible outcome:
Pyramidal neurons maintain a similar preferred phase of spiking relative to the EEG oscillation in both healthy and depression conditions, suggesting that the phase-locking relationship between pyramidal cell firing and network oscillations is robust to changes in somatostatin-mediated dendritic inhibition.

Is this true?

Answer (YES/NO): YES